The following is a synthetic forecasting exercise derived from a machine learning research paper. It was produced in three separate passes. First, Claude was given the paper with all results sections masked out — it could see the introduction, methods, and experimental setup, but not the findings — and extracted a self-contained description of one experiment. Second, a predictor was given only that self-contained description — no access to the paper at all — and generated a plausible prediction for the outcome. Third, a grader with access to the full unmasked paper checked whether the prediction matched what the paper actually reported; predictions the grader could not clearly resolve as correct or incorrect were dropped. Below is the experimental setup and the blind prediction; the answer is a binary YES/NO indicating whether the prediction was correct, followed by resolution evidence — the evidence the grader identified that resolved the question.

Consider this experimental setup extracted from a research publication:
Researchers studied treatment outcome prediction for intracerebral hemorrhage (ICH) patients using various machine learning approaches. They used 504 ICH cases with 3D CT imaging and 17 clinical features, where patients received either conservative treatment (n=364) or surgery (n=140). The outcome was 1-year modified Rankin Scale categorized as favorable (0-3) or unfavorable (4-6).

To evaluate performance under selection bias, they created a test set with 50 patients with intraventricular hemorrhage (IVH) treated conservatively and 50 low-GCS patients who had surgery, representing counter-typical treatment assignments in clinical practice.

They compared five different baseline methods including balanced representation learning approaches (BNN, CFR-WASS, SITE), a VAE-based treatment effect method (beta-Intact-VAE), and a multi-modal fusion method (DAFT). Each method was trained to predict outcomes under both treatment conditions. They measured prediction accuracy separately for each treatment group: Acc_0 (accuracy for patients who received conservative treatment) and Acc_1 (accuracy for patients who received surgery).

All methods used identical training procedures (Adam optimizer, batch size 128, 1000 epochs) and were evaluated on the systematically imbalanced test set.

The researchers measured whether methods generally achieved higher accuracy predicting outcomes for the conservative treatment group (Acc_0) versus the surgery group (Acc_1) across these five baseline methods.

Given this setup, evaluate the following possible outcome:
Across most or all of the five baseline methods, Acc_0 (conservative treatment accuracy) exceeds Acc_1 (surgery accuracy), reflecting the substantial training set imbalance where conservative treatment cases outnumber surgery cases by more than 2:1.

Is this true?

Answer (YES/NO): YES